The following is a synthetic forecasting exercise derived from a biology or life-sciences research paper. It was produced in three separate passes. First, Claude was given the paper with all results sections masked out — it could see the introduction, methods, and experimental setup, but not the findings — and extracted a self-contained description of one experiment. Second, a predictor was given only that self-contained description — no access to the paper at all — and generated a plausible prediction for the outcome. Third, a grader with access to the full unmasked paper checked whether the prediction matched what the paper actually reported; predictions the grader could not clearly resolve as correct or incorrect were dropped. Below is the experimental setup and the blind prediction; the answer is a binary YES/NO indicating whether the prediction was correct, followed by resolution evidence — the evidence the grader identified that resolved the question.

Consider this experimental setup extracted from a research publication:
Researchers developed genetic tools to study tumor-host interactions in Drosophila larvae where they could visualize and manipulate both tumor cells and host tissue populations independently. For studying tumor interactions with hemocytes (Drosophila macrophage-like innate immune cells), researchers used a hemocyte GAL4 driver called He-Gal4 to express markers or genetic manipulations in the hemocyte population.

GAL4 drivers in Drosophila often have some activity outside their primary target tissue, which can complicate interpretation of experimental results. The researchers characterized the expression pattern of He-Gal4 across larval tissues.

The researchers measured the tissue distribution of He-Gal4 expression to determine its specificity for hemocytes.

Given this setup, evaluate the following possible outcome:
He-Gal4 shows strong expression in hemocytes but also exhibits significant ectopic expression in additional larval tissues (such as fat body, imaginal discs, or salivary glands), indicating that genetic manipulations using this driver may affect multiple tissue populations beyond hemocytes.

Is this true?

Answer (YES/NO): YES